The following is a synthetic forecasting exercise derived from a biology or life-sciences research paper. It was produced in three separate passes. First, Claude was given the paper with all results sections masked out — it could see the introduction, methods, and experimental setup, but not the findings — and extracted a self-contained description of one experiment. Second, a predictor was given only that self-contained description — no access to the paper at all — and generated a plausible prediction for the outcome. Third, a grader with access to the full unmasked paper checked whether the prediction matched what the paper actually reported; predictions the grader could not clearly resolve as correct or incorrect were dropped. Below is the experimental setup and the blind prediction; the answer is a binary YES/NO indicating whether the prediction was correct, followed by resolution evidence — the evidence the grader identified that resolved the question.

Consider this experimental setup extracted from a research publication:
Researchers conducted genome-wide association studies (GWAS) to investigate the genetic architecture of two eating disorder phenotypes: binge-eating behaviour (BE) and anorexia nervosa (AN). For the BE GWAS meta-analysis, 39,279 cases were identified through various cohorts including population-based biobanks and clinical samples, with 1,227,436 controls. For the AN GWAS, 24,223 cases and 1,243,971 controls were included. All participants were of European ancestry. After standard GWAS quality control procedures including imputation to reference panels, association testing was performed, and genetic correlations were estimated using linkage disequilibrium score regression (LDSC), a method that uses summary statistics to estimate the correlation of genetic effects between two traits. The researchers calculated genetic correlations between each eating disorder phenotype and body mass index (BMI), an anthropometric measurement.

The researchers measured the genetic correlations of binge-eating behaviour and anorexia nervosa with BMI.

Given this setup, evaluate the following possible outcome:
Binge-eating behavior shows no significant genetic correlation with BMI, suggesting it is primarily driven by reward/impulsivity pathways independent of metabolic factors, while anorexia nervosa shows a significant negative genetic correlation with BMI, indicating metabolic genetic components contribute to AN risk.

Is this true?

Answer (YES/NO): NO